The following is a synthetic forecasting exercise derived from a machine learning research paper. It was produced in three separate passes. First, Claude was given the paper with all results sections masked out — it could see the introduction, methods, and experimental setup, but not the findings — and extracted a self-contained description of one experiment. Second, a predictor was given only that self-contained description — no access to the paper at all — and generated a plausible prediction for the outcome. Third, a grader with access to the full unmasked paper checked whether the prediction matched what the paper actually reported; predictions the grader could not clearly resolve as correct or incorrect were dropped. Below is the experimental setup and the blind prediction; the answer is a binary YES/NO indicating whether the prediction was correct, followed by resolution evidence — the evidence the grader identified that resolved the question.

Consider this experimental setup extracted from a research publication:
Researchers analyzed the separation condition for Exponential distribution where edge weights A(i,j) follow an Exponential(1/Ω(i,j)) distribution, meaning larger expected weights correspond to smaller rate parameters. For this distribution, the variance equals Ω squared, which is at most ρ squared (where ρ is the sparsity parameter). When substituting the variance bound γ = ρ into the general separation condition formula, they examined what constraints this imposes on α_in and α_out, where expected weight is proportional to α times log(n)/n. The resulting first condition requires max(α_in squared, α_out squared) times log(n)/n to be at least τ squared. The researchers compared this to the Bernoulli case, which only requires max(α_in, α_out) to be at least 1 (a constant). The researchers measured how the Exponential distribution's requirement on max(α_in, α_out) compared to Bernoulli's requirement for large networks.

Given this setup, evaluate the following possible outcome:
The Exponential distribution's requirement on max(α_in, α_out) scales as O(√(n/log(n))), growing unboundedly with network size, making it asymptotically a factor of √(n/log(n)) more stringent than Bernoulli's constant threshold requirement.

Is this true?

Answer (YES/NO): YES